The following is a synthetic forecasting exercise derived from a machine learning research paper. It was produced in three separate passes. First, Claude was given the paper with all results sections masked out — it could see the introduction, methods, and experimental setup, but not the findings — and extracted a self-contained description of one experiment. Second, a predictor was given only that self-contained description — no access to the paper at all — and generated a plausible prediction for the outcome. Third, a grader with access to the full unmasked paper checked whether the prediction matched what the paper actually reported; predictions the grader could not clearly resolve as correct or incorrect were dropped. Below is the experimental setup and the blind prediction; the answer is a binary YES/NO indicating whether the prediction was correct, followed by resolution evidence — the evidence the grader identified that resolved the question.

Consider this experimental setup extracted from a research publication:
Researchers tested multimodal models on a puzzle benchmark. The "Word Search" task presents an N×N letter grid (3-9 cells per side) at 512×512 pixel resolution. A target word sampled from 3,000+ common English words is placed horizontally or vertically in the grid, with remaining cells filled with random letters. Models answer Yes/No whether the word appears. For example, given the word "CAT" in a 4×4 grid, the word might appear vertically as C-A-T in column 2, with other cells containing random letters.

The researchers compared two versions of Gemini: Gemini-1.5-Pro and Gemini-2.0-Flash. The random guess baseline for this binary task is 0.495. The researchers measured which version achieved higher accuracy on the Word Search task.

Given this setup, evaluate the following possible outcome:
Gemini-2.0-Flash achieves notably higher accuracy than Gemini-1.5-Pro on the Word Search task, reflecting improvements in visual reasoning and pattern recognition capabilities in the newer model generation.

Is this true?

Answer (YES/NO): YES